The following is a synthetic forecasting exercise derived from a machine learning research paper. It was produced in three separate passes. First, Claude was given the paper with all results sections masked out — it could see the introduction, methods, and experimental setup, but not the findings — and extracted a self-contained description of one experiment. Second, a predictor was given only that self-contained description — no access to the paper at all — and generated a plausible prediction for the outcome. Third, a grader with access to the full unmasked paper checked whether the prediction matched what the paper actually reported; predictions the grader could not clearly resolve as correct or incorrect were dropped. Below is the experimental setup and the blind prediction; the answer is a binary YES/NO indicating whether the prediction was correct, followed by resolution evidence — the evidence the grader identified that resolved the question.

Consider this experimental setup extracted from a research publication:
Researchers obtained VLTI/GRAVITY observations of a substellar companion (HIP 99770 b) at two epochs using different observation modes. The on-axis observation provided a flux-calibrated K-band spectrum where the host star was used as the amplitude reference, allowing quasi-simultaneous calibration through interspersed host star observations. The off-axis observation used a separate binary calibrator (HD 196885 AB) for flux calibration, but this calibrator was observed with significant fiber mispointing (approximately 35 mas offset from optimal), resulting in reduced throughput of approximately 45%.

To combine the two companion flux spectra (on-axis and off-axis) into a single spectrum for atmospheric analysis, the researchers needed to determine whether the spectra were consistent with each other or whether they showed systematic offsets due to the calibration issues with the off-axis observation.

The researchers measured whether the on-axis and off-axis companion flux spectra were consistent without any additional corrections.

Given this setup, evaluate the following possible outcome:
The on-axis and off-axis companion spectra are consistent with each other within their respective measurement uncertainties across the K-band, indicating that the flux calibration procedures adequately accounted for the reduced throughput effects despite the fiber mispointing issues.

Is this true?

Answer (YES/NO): NO